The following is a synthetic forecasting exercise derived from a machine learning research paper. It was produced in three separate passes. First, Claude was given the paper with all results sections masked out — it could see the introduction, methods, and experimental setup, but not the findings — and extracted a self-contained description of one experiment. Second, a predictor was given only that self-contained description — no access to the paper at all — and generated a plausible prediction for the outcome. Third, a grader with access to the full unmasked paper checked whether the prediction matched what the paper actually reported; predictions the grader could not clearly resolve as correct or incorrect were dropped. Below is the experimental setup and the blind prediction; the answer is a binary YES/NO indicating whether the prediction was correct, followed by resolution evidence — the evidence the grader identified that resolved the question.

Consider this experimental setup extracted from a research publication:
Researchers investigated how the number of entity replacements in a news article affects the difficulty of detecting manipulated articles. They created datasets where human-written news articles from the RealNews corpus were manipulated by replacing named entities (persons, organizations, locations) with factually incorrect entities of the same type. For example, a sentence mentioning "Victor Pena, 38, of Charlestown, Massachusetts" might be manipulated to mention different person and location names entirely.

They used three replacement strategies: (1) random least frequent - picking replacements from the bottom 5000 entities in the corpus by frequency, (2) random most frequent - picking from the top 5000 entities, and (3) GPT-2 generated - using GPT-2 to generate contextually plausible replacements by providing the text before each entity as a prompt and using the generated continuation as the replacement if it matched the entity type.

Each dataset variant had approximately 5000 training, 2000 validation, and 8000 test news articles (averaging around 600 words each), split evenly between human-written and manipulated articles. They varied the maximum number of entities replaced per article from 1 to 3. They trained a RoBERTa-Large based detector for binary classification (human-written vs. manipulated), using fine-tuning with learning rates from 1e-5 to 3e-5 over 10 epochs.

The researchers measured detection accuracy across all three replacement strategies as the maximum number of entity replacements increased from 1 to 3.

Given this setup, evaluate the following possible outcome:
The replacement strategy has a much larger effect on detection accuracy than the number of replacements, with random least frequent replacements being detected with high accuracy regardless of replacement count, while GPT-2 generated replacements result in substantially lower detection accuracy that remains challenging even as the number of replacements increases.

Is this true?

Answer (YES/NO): NO